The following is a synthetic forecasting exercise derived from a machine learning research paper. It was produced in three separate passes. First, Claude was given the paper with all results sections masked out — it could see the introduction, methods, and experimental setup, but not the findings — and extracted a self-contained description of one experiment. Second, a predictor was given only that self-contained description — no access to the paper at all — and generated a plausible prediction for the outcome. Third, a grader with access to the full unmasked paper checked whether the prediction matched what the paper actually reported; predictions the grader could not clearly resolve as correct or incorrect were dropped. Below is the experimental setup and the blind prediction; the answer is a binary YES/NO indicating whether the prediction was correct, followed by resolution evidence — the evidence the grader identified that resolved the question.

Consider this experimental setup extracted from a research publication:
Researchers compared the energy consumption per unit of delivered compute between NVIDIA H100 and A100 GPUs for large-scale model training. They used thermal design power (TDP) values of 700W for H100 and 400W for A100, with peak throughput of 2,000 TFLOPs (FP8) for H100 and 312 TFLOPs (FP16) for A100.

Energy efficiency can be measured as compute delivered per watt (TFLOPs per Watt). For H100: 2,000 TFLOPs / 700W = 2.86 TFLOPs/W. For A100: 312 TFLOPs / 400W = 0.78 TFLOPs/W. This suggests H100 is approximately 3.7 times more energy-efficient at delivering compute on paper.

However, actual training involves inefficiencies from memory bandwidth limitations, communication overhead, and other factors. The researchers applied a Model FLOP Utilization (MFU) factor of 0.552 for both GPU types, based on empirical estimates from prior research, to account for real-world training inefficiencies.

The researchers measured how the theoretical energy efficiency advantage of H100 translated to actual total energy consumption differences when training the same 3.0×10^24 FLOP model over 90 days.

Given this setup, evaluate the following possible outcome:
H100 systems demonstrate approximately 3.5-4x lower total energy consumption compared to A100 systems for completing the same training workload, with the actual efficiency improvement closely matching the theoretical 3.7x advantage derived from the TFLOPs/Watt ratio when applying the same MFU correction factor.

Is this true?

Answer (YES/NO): YES